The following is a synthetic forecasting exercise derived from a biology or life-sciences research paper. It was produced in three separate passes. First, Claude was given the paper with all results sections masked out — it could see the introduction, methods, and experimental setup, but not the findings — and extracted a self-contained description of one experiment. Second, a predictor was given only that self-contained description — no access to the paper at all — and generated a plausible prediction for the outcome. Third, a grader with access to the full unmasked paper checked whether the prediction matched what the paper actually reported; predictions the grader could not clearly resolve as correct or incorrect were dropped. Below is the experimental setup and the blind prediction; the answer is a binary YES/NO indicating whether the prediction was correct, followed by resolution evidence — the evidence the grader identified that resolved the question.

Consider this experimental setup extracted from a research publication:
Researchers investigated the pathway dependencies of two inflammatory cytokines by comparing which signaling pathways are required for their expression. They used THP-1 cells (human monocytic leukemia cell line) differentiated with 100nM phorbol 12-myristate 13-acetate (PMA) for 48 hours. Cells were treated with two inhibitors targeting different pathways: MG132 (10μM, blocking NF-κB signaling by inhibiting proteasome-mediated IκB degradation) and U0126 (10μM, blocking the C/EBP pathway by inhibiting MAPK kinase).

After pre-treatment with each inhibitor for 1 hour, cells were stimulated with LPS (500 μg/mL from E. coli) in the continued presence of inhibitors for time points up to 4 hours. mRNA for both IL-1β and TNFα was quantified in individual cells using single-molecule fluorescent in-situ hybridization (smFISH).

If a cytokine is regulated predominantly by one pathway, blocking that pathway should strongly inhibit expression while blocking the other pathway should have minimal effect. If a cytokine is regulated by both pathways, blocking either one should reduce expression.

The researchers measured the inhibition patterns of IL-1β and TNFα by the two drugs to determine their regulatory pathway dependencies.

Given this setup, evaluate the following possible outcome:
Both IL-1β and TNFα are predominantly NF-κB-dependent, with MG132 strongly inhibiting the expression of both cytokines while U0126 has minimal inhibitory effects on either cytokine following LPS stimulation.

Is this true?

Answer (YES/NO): NO